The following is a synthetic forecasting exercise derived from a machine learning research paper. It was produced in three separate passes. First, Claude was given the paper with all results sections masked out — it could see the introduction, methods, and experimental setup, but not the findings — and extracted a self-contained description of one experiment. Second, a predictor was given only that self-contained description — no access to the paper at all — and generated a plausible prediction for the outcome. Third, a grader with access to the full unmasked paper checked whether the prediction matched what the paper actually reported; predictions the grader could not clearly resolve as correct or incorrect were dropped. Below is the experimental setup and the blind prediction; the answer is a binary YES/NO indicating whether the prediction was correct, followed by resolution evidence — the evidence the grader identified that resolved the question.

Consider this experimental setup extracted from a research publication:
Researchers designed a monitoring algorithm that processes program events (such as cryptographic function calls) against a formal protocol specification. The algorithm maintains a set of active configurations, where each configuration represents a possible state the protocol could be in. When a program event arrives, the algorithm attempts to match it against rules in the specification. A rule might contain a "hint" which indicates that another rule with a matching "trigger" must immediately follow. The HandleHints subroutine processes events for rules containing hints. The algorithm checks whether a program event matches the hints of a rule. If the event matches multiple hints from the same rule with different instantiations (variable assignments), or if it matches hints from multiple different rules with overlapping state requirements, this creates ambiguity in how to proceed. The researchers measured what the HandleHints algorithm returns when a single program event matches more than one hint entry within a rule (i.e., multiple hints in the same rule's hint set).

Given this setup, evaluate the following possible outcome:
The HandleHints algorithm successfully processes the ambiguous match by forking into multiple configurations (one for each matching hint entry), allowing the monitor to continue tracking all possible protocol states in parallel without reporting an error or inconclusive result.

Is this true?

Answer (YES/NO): NO